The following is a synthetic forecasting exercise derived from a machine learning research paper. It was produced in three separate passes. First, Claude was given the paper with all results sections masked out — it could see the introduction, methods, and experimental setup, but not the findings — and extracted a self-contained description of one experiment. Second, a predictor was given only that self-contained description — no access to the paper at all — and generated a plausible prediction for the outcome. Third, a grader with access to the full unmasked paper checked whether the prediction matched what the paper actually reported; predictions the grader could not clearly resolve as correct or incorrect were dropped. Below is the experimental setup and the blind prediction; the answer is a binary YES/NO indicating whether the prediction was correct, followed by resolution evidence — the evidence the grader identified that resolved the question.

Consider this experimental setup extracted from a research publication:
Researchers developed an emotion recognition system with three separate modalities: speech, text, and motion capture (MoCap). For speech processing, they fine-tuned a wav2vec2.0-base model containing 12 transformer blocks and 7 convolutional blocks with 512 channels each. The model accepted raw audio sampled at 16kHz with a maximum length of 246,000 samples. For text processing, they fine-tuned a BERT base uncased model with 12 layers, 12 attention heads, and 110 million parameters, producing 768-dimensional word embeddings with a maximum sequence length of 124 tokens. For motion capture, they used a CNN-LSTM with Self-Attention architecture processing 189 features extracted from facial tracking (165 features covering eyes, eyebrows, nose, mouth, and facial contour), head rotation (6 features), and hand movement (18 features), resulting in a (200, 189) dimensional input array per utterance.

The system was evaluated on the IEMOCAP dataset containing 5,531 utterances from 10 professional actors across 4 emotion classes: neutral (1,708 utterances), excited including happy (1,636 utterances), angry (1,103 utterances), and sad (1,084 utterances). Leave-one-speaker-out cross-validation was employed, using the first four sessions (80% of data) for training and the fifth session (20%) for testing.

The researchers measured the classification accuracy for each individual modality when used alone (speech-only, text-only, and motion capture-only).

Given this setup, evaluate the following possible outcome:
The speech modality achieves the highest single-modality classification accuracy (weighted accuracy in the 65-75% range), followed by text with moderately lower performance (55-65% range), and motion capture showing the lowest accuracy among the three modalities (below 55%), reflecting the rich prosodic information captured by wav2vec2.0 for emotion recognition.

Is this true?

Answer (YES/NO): NO